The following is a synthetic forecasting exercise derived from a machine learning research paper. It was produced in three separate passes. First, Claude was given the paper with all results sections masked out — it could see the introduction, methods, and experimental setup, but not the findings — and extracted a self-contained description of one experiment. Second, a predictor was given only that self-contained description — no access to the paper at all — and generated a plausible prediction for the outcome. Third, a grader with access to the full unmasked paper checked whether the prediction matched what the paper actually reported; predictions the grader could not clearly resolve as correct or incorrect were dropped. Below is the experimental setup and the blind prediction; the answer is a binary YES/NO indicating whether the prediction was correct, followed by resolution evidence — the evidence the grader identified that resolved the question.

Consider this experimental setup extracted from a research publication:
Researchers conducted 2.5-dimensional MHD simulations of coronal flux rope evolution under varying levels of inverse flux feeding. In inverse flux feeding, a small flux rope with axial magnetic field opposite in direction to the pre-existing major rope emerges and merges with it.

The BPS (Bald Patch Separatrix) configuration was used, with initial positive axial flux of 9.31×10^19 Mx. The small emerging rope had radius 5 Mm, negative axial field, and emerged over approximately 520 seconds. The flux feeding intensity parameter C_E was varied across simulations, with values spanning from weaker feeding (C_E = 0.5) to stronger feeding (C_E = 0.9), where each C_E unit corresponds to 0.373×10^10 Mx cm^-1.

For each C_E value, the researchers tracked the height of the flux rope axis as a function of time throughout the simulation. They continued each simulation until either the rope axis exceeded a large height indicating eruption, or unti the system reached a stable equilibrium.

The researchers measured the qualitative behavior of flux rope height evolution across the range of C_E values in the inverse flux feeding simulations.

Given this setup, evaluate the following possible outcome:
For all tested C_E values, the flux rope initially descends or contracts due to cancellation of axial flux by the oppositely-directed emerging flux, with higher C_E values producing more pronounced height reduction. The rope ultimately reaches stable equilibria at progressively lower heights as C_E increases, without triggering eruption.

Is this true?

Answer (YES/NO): NO